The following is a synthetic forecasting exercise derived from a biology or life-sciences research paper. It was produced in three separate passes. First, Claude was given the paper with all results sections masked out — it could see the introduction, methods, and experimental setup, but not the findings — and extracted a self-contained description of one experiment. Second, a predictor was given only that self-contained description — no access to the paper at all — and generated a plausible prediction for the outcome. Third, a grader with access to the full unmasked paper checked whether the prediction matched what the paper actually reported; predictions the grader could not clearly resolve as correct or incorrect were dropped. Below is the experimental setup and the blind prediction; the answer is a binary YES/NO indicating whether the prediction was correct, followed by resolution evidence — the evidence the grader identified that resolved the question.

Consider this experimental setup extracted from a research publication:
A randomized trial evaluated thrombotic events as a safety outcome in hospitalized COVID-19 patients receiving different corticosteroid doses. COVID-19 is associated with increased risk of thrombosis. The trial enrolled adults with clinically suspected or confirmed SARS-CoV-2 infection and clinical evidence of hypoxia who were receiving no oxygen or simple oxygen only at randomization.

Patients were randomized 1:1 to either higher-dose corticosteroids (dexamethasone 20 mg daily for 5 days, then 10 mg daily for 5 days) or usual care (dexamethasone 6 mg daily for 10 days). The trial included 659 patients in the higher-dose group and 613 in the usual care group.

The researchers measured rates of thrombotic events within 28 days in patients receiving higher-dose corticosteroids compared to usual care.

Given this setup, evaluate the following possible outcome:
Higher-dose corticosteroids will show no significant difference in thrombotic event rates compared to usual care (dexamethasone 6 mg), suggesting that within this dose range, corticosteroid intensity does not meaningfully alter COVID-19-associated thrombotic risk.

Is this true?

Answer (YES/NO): YES